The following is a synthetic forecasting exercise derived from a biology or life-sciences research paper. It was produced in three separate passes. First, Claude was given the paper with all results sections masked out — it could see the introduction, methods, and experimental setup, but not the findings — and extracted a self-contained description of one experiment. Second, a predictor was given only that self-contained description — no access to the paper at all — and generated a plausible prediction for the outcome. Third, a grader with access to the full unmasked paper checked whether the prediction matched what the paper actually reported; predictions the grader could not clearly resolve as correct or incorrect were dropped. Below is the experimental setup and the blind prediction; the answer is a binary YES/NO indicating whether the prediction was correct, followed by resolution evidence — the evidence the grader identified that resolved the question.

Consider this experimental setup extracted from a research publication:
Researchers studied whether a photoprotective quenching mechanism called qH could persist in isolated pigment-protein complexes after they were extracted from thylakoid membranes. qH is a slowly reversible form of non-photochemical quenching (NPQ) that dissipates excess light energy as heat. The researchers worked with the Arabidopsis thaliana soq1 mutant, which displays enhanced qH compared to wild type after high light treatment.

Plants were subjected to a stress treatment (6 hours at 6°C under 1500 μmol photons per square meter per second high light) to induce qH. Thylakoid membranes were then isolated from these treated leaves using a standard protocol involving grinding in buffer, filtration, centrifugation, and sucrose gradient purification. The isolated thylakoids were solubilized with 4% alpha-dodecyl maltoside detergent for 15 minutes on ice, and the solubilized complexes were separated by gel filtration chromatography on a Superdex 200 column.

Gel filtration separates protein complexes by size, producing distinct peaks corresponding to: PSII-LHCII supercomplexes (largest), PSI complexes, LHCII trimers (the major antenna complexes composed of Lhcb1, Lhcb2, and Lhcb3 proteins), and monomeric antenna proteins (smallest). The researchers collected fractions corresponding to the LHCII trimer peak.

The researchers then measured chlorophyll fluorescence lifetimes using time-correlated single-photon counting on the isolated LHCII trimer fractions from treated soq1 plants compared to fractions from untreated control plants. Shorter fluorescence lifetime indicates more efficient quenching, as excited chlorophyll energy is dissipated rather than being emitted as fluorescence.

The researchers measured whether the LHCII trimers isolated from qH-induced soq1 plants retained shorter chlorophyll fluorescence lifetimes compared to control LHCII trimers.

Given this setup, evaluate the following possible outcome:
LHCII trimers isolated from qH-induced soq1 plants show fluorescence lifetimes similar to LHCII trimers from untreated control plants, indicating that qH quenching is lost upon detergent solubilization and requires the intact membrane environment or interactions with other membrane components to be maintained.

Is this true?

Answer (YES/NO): NO